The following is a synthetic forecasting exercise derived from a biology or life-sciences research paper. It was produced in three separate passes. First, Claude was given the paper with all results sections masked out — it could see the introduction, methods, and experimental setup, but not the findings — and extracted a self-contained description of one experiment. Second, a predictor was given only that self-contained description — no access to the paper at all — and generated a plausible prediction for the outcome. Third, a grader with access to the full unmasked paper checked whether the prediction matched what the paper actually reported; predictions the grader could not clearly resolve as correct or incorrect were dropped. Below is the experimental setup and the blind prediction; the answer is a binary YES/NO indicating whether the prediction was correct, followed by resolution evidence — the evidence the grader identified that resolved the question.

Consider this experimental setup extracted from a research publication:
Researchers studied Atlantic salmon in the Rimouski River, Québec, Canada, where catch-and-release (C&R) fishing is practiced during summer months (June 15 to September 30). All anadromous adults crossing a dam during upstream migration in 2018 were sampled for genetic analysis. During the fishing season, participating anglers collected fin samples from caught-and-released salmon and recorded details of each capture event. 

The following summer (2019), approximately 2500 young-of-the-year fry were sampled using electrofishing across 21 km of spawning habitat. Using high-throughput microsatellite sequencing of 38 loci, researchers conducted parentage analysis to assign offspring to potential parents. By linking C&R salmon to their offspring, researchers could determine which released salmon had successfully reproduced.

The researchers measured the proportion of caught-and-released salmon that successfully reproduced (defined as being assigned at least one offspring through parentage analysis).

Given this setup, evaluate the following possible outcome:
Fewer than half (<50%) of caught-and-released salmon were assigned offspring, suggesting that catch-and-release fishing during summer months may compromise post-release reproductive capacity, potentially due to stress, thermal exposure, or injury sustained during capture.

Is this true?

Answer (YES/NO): NO